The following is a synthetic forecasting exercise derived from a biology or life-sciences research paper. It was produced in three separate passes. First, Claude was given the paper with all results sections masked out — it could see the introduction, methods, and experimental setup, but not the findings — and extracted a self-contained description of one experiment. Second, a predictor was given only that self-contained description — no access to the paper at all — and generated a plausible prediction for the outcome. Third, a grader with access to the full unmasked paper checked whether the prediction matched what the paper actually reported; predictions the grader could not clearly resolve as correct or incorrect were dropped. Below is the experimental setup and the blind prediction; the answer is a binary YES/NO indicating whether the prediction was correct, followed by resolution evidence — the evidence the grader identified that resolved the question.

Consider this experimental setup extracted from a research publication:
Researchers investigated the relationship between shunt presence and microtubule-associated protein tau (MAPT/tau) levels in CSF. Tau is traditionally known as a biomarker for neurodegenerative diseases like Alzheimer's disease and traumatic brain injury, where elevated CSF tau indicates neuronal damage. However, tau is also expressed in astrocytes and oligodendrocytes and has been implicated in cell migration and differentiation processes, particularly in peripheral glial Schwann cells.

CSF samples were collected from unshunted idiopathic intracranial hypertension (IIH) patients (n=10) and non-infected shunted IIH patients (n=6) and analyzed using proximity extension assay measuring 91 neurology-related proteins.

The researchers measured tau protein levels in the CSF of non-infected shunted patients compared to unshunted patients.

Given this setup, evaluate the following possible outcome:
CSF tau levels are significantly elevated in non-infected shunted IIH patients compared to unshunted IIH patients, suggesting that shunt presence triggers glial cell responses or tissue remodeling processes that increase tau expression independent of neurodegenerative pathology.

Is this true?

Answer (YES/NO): YES